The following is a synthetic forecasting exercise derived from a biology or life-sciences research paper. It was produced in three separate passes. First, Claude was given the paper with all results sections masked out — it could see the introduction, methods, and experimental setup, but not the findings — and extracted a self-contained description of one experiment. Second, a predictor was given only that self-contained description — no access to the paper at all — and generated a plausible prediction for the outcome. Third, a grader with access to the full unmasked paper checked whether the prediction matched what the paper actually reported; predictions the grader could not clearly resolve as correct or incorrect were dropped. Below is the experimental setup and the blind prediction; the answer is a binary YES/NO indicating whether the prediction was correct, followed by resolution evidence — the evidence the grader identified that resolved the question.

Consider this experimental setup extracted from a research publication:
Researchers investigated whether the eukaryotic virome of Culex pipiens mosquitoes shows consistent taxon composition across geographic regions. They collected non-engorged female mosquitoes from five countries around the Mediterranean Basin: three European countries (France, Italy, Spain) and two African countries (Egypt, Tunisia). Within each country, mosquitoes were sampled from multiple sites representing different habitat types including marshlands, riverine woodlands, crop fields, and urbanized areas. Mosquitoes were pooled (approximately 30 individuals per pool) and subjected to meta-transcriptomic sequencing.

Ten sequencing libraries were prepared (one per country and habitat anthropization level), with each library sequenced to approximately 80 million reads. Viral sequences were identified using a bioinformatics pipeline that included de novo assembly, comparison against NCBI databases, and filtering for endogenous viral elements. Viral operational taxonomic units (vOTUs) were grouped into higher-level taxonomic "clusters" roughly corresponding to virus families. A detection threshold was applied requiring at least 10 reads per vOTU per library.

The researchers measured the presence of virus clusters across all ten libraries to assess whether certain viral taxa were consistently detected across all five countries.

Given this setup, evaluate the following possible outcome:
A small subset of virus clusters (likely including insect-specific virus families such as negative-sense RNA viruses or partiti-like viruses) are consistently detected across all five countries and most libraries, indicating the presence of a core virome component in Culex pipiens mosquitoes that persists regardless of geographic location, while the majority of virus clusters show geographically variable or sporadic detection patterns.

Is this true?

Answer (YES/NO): YES